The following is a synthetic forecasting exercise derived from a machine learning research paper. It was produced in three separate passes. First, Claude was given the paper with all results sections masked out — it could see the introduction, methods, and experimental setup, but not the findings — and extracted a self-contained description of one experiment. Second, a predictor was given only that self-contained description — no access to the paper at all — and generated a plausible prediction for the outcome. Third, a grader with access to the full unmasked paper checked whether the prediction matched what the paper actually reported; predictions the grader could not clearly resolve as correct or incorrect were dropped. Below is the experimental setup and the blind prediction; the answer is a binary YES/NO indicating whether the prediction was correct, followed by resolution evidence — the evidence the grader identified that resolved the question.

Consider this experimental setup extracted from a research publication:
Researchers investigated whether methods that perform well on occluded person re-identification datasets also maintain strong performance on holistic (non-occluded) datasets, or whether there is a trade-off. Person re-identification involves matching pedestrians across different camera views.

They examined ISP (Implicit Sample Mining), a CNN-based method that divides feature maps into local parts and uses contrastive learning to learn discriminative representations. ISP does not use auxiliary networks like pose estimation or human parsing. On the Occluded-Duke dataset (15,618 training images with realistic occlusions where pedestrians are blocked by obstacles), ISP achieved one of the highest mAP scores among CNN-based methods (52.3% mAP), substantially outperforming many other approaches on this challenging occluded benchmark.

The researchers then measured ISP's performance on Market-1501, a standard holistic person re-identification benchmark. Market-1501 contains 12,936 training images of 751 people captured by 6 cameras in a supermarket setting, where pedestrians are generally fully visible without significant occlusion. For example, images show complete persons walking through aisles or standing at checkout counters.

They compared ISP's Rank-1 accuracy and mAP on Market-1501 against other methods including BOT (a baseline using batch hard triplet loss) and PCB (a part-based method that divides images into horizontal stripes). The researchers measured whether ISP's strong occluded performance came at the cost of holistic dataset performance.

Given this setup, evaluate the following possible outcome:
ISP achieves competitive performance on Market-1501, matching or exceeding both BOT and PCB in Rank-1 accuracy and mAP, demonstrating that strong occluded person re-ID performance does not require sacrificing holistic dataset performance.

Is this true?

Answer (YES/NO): YES